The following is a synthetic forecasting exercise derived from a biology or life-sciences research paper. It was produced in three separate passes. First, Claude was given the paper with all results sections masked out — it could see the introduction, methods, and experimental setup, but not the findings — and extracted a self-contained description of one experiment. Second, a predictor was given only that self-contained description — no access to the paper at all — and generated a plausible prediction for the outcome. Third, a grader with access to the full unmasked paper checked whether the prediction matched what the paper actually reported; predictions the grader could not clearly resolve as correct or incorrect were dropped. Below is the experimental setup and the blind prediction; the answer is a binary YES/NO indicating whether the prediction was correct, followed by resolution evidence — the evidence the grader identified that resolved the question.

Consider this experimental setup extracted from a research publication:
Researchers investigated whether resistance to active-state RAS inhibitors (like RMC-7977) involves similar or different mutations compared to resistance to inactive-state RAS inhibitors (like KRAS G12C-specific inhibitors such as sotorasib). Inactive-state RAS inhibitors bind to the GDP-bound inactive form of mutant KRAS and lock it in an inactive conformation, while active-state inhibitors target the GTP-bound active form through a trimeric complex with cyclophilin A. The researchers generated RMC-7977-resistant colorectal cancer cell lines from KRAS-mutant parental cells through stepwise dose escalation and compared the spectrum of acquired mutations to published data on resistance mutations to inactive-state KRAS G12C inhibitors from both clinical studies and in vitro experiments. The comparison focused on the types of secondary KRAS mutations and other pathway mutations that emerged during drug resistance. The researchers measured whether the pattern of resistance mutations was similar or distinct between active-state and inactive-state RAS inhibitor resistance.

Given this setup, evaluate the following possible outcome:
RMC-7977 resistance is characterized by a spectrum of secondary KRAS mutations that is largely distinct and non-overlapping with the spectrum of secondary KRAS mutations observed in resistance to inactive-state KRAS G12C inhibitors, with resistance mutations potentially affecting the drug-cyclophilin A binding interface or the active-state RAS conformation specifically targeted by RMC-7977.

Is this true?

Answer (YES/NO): YES